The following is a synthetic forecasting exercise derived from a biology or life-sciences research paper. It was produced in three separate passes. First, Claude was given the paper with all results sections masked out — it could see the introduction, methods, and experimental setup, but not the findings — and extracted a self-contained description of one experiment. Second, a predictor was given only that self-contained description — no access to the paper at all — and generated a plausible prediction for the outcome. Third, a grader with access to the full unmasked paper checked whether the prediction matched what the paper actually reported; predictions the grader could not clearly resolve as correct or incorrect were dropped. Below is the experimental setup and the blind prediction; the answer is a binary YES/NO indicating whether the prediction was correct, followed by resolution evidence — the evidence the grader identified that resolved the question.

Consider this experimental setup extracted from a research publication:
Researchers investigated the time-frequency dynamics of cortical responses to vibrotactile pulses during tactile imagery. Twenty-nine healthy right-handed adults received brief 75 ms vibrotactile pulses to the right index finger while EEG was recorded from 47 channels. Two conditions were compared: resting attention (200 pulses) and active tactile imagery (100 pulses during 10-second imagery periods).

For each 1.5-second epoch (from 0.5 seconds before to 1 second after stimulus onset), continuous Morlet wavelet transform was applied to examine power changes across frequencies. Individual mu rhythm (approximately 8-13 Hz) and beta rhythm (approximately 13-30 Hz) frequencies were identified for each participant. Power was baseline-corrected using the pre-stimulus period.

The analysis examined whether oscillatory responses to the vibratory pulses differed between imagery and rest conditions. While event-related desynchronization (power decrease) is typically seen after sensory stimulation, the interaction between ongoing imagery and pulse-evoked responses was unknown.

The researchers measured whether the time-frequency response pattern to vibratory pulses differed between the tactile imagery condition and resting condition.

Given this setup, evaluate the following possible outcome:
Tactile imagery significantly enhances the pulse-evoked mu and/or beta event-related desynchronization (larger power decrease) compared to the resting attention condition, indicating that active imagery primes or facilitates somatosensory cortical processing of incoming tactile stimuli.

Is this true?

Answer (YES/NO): NO